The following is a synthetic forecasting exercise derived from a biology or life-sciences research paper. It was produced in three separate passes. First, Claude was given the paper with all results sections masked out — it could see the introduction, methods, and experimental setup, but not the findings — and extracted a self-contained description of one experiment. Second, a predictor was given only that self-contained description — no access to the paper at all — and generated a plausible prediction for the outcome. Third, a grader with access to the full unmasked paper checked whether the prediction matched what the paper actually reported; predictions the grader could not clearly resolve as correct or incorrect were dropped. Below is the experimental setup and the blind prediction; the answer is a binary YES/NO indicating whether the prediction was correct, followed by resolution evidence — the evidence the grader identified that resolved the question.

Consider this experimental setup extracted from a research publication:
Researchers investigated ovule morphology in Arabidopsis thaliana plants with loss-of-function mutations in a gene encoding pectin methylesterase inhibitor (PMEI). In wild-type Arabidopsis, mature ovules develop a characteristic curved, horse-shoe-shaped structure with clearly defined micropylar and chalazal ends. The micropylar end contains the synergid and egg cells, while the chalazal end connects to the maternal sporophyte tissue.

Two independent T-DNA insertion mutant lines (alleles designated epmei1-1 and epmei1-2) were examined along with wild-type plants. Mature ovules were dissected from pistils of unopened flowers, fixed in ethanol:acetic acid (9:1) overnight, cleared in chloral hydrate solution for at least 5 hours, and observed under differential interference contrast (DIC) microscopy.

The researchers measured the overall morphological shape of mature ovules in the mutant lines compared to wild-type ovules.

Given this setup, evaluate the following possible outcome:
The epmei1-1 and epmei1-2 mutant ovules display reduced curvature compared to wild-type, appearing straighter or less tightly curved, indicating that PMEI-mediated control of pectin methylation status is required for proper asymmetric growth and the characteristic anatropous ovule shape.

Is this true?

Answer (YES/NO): NO